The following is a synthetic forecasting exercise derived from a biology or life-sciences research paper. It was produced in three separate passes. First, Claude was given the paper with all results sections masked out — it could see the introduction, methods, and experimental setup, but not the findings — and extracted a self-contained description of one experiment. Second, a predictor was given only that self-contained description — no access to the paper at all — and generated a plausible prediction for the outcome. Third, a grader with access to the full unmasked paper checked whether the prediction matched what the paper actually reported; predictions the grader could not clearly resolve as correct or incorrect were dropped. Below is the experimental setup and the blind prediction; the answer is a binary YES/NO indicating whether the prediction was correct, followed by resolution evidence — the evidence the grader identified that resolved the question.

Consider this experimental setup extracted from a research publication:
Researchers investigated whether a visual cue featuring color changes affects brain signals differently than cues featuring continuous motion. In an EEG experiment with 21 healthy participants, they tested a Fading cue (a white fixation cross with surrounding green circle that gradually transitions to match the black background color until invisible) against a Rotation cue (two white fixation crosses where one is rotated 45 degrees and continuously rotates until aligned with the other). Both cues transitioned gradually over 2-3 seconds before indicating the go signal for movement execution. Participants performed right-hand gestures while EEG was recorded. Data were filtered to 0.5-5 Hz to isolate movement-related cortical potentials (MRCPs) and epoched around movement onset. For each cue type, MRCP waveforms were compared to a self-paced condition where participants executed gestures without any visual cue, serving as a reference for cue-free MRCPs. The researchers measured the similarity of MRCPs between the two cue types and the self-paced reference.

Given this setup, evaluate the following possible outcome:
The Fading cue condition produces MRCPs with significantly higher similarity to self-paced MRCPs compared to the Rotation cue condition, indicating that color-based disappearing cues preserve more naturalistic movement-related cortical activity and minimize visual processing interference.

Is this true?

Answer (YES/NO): NO